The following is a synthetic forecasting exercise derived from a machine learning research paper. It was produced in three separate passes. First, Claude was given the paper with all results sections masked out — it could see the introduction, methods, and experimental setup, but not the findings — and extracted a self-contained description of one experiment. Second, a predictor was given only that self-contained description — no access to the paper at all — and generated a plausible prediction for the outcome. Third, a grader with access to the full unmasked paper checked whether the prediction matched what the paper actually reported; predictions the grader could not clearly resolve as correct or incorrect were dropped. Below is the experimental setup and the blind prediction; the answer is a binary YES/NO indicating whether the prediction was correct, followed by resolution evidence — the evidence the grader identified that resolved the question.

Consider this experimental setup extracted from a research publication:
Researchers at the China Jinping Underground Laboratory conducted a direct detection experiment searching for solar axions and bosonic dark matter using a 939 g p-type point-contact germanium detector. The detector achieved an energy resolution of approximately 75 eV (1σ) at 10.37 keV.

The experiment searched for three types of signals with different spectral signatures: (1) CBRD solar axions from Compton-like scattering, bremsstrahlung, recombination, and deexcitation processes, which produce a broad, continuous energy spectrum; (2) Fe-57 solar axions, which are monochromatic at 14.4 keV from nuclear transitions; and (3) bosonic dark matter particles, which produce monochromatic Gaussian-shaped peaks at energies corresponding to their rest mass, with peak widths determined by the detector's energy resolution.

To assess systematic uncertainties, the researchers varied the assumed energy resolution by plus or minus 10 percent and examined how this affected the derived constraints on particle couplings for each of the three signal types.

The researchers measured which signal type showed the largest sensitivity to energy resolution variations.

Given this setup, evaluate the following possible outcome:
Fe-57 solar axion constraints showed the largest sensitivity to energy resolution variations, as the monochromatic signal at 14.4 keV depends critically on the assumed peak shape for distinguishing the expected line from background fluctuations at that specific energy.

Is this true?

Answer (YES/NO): YES